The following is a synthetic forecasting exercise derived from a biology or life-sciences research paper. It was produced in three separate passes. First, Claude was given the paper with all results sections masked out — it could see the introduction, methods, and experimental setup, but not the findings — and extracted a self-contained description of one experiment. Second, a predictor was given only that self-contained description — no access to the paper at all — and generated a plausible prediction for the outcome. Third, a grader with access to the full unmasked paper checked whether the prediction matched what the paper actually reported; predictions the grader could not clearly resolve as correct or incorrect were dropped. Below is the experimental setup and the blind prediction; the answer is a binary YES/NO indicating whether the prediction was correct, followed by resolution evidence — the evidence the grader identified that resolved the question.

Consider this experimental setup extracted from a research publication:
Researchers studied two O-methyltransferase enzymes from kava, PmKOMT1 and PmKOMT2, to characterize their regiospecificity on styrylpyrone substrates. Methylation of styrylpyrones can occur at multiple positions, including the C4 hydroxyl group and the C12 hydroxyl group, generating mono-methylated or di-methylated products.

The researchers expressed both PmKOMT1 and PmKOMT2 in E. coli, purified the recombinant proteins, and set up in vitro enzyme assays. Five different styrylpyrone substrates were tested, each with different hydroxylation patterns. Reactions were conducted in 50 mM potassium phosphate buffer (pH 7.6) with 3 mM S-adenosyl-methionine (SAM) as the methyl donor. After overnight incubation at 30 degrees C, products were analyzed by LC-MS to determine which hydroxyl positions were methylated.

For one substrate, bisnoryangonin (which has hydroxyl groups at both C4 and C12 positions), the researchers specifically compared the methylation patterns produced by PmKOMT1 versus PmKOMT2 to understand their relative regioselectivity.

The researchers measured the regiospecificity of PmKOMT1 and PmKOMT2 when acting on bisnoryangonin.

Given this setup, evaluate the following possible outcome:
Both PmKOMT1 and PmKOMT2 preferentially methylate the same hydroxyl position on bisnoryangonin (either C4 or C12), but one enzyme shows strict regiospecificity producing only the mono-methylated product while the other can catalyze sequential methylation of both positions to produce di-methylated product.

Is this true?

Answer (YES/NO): NO